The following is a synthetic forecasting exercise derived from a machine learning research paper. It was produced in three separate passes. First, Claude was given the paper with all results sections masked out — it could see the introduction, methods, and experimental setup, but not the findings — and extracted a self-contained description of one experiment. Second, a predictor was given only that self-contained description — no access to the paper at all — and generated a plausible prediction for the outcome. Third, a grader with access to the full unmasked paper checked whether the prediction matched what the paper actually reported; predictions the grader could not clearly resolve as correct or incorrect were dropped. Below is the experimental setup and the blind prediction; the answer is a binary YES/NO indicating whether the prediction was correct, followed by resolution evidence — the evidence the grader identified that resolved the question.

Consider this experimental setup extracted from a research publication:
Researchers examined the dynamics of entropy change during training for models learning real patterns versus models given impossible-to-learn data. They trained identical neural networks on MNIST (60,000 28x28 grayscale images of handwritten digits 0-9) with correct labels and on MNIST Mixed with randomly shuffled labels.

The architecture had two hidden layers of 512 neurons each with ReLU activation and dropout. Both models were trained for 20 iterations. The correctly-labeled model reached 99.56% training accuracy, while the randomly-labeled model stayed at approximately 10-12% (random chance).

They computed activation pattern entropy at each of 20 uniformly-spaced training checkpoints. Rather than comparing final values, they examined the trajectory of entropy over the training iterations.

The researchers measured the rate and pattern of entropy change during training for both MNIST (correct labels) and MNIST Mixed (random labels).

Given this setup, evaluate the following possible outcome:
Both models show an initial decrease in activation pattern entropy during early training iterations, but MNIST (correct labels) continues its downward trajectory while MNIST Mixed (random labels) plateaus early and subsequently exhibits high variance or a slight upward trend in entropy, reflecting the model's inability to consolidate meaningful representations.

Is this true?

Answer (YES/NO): NO